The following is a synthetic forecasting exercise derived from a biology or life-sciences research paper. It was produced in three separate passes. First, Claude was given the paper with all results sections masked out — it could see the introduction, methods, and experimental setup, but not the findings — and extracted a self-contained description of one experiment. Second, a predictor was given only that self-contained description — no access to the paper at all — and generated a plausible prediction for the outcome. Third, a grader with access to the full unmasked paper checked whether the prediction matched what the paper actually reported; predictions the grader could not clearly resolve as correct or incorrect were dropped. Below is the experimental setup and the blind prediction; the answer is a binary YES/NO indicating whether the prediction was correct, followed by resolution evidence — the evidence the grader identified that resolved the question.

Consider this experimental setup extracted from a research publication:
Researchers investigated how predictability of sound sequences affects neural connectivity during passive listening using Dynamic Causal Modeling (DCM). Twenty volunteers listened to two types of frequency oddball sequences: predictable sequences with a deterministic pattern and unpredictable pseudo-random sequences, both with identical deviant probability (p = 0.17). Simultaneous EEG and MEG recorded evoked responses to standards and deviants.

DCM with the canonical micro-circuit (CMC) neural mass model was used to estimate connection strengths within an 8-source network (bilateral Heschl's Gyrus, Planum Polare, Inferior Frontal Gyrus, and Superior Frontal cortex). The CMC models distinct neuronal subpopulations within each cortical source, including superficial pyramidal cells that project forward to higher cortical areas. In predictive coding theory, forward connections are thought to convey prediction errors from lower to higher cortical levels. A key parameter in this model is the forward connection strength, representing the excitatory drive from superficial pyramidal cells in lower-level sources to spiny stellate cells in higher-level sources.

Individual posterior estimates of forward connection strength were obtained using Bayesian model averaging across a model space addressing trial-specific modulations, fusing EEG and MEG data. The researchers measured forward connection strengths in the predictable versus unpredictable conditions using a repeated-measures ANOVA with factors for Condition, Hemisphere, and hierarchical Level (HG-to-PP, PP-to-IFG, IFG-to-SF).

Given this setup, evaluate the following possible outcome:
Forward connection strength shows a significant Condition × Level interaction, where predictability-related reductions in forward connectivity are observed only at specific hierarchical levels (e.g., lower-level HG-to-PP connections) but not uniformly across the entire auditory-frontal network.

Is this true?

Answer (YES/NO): NO